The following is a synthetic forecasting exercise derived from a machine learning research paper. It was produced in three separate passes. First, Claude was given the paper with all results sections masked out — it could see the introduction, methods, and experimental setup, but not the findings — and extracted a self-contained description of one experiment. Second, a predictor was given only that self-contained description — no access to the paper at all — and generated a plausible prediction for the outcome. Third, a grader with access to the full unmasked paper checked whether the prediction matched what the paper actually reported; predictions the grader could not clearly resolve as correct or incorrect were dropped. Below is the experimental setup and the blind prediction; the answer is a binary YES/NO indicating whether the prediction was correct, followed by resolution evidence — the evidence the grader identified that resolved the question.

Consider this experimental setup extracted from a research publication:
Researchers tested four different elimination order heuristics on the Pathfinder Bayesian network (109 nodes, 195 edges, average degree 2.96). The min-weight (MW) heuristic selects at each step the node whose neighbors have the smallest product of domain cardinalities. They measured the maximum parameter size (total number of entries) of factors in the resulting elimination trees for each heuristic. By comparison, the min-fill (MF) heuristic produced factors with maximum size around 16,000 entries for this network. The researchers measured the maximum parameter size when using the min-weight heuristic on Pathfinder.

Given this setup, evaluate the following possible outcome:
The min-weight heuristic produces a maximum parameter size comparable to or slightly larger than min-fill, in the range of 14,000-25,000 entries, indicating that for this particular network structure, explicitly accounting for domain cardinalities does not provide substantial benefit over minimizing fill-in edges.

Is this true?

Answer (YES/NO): NO